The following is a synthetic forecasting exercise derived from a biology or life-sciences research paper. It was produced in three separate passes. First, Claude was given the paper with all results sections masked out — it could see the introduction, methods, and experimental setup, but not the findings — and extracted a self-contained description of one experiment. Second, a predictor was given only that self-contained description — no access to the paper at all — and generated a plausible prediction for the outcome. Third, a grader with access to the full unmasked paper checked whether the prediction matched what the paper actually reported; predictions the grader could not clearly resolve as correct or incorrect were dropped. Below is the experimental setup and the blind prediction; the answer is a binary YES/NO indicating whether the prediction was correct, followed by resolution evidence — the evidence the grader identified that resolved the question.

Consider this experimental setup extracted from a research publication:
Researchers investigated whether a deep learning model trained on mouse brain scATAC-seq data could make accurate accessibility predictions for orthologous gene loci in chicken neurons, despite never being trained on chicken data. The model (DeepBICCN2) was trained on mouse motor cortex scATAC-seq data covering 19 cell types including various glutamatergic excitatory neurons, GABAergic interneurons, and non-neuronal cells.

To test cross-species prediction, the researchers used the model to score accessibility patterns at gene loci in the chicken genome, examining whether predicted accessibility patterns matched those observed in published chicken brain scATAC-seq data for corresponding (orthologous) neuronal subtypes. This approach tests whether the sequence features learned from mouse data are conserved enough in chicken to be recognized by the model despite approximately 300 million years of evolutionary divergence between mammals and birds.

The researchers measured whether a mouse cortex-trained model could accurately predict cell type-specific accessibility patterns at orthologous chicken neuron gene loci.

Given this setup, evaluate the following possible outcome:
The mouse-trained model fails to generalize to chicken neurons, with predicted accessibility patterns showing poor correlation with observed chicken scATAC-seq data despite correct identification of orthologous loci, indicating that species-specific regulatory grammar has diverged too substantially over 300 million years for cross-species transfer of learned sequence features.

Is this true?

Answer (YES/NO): NO